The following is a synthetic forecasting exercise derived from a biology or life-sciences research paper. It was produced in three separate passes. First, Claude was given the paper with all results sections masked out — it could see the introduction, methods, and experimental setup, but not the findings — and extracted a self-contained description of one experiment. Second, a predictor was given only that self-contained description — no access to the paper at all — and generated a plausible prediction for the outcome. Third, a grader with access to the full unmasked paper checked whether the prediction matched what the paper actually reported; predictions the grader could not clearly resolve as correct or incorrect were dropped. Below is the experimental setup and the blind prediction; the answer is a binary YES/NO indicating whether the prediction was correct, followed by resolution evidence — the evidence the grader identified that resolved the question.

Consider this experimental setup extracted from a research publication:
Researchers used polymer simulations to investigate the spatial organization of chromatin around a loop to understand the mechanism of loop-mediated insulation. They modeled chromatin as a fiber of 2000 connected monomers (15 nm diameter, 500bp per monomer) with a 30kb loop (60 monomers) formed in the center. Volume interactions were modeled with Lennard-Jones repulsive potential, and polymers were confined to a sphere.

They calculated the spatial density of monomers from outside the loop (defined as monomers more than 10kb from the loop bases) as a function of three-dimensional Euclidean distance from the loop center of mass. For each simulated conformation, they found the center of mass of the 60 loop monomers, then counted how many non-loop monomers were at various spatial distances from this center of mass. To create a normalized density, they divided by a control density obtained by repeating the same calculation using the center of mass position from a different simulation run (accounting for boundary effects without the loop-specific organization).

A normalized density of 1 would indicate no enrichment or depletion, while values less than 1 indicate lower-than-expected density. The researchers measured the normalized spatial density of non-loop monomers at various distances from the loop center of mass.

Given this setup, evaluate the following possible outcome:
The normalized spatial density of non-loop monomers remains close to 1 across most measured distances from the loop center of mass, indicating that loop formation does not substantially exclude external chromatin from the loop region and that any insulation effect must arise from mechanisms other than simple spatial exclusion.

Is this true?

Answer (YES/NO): NO